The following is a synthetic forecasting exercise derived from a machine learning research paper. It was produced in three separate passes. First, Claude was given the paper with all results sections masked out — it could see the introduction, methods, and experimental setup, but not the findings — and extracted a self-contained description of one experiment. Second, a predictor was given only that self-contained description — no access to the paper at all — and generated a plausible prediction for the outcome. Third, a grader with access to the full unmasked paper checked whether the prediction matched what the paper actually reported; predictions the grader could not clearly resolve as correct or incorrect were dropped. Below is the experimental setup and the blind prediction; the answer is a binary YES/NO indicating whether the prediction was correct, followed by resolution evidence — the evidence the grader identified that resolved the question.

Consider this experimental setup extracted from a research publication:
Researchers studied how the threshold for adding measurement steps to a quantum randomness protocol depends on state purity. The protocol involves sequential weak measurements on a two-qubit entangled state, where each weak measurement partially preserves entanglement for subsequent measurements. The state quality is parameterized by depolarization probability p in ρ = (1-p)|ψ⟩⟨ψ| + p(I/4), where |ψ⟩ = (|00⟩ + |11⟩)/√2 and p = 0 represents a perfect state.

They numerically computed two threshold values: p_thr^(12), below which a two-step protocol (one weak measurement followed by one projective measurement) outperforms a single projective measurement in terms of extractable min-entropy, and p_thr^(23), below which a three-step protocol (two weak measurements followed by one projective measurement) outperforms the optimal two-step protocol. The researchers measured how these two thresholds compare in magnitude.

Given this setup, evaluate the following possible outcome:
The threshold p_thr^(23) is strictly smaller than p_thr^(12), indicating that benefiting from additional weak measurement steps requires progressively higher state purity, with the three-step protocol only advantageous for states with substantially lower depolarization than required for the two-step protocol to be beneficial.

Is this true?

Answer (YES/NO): YES